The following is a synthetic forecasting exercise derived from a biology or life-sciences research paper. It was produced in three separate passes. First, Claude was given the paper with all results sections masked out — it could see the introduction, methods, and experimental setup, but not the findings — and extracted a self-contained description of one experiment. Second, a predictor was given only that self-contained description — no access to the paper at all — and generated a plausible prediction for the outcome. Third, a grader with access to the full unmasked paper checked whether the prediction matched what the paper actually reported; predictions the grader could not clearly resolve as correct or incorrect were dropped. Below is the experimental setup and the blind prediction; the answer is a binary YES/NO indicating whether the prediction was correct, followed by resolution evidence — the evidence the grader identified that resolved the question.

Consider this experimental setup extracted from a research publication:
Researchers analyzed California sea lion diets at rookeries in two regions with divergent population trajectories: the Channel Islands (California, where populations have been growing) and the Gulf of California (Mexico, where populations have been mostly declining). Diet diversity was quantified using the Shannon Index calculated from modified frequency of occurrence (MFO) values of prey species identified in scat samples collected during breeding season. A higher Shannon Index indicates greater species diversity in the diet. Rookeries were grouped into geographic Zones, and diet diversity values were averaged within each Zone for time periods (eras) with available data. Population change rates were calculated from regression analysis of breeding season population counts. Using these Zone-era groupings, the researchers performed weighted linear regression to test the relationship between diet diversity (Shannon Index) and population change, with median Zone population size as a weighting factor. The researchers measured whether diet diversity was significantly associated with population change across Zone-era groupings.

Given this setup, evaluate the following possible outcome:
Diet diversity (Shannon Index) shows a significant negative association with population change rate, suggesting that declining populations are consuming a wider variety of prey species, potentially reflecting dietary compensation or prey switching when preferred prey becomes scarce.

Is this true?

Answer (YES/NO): NO